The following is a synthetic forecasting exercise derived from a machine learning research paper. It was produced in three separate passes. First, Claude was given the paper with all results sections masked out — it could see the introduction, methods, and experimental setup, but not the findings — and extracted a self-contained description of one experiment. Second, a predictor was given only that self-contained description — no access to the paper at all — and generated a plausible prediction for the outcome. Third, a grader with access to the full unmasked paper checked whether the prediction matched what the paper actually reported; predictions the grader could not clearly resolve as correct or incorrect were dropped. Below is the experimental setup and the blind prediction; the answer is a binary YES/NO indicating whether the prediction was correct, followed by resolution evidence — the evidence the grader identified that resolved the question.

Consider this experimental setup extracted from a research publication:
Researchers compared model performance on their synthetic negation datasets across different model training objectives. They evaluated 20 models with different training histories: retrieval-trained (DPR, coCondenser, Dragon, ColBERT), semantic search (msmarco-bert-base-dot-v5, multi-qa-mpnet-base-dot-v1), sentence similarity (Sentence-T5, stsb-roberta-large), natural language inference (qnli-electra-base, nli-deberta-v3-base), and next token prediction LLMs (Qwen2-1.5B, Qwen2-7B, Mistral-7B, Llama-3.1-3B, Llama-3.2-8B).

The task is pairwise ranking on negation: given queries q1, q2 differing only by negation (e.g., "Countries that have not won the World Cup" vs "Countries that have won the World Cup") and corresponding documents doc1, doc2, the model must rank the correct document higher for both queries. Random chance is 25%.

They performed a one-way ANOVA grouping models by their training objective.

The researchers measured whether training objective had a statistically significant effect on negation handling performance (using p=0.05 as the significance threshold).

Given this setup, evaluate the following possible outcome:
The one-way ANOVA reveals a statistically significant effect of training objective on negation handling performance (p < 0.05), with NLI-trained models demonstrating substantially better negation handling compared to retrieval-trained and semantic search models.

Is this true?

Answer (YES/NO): NO